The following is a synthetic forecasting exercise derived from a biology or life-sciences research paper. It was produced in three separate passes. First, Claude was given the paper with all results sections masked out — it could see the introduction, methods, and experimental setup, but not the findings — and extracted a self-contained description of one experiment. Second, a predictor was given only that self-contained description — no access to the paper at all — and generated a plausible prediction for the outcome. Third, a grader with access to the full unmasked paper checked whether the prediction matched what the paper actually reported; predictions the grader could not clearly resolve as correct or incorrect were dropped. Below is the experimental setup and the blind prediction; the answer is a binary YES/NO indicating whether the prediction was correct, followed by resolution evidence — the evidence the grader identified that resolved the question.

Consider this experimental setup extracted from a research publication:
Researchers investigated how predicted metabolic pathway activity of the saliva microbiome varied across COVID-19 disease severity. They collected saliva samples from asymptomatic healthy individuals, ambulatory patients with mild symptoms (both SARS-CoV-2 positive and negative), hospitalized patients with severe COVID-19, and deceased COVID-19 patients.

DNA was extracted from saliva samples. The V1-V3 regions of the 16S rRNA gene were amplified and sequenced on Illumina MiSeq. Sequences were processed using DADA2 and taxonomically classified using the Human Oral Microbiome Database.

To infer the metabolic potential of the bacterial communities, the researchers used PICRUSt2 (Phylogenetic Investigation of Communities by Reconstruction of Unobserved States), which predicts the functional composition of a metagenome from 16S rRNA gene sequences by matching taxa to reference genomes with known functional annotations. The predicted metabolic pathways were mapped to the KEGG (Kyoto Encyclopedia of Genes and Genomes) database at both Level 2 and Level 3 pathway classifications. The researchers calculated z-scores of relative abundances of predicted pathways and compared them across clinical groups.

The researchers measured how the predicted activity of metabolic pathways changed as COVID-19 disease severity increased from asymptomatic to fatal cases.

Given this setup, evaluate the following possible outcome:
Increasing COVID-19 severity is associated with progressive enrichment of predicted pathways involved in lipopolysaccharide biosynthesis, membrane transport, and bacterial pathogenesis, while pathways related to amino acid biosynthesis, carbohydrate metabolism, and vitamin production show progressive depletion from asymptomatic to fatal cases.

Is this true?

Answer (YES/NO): NO